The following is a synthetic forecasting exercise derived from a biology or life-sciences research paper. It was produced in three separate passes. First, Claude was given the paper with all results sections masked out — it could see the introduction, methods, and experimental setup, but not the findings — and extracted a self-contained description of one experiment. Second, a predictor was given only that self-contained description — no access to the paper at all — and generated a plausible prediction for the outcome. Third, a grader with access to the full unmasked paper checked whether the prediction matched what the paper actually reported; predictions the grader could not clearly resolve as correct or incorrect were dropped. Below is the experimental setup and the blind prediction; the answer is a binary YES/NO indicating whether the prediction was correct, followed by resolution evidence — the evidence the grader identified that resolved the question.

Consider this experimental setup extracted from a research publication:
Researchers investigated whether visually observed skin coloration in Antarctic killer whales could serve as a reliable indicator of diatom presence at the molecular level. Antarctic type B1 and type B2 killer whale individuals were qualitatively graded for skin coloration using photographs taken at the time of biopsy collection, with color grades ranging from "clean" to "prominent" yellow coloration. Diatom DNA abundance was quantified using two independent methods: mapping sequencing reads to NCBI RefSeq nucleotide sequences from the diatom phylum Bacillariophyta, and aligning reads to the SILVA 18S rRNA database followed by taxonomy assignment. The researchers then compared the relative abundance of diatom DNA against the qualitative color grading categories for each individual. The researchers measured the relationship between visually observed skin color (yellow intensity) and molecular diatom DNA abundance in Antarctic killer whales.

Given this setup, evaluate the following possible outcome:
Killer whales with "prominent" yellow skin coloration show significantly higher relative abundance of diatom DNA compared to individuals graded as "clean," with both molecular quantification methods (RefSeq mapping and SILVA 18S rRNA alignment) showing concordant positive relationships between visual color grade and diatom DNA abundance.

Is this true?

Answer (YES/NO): YES